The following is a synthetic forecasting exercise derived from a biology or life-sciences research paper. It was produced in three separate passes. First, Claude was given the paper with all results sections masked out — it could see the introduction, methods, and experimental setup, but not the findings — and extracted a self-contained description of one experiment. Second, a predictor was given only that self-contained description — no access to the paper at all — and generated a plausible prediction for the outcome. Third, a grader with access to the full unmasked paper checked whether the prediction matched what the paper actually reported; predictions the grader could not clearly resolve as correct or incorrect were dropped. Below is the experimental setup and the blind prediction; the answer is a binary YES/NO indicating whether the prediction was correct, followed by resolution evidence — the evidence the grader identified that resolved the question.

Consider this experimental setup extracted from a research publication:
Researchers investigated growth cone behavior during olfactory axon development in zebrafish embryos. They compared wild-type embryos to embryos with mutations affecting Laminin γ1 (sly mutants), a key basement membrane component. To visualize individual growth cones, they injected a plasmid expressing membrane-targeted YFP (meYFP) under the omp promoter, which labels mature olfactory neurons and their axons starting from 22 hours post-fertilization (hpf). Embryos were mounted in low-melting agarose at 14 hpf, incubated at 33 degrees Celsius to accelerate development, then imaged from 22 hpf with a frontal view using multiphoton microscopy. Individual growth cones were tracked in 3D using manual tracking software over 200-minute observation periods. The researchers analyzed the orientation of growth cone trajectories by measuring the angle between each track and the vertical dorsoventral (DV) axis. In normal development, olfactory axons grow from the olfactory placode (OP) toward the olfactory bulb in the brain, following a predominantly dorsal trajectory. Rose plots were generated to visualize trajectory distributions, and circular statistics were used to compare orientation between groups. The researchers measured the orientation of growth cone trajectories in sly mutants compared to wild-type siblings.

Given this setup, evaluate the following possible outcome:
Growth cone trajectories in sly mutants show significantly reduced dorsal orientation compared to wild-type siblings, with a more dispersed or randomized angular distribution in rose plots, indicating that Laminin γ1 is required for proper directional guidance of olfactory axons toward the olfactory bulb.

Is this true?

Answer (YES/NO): YES